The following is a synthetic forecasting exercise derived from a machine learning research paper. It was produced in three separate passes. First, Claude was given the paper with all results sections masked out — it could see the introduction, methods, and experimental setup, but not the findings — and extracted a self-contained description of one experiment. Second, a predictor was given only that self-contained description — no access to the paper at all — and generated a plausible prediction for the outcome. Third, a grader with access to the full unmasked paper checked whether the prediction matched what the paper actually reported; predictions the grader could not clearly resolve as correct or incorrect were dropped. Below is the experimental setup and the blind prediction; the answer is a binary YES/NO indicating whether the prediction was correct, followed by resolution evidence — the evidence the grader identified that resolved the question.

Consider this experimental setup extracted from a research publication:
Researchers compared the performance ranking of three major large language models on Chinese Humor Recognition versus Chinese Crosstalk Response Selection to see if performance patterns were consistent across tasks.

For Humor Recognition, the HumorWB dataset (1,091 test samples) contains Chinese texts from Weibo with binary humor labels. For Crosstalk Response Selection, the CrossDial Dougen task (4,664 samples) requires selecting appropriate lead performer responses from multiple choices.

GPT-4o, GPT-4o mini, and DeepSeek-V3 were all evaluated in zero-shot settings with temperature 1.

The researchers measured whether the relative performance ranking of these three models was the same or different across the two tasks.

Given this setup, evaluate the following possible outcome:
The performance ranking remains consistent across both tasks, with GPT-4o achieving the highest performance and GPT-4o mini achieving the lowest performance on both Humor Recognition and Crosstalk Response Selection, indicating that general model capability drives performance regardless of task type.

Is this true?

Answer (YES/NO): NO